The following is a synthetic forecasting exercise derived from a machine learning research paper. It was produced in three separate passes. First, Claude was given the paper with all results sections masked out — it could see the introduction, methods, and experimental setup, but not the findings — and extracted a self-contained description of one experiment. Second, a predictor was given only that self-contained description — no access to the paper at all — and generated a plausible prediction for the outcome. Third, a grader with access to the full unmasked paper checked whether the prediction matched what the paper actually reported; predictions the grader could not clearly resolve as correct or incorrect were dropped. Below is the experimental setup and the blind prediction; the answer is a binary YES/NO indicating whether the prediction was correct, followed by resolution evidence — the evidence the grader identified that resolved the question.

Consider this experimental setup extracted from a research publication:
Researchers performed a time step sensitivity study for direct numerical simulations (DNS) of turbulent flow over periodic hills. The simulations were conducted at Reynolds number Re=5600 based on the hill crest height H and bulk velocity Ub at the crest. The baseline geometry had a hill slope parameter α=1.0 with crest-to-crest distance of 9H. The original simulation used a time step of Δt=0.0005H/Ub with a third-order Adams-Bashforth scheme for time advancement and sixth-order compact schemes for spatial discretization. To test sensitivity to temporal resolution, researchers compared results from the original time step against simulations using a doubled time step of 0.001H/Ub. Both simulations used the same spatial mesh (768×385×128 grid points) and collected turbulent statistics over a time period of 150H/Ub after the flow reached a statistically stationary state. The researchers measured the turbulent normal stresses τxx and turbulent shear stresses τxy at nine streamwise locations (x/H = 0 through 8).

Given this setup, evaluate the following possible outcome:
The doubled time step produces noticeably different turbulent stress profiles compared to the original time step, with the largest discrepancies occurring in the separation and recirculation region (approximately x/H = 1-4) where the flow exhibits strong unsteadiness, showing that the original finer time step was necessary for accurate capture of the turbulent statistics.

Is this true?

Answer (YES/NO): NO